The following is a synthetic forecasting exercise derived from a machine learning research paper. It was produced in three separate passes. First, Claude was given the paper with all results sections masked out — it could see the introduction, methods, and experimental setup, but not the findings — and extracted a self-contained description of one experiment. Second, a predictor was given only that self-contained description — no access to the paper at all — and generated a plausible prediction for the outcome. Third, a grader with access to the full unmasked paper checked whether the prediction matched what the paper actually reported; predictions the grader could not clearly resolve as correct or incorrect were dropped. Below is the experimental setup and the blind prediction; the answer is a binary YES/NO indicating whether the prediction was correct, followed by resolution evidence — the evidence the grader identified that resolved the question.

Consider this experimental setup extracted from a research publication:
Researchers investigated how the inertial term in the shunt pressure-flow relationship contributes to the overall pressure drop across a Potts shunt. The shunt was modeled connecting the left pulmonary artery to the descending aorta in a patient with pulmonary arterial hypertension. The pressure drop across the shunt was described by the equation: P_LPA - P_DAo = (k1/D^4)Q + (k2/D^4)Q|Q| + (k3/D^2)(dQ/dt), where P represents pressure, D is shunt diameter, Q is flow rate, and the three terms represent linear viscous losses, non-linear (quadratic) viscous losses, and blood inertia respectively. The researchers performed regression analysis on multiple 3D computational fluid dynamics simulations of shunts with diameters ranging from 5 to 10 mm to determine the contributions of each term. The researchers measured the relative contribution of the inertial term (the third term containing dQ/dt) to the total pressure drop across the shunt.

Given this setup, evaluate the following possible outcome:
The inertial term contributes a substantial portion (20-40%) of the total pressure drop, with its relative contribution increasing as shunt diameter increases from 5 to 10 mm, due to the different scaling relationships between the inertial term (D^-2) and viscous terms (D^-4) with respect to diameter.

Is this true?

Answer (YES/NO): NO